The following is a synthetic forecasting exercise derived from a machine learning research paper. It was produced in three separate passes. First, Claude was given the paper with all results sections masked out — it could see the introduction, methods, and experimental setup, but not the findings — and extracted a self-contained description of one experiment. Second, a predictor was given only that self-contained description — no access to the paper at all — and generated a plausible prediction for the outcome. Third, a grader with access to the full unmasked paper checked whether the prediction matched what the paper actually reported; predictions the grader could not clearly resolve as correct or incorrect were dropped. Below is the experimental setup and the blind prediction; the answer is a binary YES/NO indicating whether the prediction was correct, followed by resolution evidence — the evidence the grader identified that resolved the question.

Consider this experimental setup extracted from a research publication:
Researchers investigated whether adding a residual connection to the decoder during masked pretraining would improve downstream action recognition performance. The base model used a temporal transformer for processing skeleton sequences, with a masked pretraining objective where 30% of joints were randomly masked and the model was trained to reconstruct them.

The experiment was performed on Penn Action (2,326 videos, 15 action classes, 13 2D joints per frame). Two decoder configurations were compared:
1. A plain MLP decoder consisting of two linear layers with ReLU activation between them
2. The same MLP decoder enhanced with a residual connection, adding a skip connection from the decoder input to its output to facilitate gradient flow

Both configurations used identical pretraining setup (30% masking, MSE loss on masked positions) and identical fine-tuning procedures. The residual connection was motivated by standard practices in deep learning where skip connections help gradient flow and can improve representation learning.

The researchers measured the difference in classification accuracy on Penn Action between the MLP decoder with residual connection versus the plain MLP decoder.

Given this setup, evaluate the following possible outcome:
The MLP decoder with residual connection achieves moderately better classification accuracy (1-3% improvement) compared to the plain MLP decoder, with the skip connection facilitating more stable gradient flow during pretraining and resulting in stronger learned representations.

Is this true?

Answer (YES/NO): NO